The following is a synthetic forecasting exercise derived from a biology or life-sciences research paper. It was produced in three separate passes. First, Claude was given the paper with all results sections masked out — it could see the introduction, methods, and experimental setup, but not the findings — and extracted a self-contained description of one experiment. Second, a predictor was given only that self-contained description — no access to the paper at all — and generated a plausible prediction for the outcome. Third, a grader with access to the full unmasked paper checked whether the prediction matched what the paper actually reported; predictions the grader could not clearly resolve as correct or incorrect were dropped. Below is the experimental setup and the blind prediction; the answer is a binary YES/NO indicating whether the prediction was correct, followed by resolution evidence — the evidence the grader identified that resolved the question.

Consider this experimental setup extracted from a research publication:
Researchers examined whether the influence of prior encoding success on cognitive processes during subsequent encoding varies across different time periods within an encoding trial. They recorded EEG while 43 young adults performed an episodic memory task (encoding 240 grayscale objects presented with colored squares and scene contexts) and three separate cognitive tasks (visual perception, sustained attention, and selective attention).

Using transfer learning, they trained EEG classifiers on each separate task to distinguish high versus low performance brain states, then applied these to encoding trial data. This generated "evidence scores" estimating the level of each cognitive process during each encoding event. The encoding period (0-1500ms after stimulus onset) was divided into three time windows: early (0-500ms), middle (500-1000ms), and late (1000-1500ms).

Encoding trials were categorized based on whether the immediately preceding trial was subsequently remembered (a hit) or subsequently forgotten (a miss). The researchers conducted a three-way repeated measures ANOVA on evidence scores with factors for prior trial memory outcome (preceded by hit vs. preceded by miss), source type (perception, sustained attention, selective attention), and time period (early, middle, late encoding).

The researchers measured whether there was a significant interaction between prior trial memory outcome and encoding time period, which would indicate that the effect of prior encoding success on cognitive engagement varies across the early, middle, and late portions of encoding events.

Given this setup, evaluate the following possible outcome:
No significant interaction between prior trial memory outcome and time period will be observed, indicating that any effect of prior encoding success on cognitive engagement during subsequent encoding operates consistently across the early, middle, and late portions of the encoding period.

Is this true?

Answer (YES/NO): YES